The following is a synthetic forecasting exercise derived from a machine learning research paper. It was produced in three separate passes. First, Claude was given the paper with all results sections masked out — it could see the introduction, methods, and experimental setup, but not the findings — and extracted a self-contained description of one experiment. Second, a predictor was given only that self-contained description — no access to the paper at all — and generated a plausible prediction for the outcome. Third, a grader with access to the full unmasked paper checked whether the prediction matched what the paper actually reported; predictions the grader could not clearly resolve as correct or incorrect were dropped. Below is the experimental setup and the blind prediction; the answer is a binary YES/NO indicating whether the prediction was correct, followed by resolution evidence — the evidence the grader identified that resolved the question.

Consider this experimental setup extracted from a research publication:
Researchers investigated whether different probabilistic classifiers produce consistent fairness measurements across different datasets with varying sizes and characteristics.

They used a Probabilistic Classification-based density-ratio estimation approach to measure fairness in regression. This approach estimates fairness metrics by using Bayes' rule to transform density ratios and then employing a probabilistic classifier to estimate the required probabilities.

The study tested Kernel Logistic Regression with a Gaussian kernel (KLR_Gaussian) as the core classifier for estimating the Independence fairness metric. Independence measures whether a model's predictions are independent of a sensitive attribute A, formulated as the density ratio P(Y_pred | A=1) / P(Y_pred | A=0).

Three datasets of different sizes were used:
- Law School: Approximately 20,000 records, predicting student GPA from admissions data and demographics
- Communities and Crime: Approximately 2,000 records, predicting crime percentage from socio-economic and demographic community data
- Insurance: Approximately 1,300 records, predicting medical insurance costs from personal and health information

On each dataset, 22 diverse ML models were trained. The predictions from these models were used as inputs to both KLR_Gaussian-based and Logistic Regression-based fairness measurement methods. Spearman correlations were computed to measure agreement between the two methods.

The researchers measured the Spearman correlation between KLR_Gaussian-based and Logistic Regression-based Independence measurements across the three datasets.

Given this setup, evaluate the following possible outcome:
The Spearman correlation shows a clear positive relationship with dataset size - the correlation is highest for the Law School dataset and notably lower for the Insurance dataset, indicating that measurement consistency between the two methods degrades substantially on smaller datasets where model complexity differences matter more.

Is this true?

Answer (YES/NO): YES